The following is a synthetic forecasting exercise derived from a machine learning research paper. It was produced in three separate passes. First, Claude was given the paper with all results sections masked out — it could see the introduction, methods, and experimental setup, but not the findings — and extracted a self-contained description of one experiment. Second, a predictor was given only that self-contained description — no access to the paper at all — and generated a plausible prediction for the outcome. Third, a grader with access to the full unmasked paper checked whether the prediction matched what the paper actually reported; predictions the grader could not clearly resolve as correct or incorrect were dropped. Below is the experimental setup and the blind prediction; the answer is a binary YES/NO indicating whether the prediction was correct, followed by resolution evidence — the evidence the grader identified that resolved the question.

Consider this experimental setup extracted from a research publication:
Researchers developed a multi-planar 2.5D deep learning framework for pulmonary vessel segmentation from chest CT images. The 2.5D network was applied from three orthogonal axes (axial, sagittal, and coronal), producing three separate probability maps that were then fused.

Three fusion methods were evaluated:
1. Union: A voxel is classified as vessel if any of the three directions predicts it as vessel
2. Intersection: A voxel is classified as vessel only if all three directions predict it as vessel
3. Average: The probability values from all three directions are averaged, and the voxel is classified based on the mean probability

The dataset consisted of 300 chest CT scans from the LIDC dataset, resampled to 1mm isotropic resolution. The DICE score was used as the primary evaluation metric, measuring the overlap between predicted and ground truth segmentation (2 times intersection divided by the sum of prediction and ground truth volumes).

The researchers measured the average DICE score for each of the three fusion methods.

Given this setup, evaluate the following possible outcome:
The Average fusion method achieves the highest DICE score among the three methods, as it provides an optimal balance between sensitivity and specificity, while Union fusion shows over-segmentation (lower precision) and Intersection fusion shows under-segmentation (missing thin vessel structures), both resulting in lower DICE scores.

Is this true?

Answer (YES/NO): YES